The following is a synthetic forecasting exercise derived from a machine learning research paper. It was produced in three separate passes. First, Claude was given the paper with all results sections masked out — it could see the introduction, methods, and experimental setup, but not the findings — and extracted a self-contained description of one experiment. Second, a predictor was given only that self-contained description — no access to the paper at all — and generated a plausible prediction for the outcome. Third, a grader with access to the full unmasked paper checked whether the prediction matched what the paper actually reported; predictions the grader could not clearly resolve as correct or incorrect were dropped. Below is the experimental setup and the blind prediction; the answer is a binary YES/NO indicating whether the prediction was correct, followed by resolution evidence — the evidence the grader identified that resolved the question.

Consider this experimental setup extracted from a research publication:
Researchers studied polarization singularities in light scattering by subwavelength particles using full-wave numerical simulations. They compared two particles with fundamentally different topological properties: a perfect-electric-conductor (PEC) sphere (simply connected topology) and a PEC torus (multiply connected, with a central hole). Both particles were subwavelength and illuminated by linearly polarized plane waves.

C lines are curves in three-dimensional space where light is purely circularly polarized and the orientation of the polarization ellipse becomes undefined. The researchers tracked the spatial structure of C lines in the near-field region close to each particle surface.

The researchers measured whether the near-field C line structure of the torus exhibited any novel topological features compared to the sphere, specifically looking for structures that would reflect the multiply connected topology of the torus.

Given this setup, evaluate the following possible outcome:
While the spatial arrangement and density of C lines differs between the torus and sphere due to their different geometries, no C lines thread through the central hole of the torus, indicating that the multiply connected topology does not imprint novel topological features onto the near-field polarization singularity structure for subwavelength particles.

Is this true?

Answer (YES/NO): NO